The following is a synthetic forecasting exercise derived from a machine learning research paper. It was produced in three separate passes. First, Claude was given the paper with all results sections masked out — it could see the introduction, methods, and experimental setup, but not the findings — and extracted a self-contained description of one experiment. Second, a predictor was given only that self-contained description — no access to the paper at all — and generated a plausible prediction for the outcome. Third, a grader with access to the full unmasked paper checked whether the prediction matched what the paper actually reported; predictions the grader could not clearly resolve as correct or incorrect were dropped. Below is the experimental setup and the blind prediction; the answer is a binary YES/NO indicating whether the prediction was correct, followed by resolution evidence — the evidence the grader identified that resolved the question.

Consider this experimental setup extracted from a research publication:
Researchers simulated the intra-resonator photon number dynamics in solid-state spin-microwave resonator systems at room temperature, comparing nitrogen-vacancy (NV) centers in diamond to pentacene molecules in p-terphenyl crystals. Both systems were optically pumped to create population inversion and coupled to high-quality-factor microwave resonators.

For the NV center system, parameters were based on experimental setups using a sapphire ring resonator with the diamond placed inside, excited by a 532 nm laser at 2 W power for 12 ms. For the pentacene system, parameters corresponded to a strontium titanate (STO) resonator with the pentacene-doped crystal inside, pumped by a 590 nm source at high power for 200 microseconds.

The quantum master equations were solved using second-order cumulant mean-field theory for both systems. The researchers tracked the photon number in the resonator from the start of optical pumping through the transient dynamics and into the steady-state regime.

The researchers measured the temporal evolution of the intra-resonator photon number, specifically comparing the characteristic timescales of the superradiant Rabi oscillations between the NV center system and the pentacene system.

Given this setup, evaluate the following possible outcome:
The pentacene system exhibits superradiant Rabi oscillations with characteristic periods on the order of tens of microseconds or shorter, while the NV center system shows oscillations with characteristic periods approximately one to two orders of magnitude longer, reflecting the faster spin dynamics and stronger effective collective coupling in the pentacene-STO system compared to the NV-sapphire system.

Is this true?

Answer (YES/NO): NO